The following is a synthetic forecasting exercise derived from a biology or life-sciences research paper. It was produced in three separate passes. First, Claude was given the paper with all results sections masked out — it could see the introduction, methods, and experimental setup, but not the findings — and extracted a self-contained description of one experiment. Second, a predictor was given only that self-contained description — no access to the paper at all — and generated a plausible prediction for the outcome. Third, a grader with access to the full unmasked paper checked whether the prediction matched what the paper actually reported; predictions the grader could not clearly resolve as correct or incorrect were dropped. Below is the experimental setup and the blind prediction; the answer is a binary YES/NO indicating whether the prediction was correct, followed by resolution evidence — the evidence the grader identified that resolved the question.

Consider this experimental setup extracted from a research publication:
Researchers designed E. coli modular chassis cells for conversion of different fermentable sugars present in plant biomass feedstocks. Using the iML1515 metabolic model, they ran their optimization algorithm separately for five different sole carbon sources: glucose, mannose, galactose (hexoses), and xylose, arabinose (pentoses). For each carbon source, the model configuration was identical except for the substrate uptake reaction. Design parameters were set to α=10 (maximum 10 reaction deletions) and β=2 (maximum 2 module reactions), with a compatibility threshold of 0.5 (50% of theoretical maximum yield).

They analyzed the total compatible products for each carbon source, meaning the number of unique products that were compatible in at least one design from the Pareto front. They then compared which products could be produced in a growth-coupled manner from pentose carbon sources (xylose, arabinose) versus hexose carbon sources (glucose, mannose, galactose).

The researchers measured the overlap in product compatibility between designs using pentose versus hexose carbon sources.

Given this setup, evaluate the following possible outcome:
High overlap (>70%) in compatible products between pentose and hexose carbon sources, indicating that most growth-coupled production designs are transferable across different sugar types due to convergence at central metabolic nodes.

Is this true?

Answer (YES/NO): YES